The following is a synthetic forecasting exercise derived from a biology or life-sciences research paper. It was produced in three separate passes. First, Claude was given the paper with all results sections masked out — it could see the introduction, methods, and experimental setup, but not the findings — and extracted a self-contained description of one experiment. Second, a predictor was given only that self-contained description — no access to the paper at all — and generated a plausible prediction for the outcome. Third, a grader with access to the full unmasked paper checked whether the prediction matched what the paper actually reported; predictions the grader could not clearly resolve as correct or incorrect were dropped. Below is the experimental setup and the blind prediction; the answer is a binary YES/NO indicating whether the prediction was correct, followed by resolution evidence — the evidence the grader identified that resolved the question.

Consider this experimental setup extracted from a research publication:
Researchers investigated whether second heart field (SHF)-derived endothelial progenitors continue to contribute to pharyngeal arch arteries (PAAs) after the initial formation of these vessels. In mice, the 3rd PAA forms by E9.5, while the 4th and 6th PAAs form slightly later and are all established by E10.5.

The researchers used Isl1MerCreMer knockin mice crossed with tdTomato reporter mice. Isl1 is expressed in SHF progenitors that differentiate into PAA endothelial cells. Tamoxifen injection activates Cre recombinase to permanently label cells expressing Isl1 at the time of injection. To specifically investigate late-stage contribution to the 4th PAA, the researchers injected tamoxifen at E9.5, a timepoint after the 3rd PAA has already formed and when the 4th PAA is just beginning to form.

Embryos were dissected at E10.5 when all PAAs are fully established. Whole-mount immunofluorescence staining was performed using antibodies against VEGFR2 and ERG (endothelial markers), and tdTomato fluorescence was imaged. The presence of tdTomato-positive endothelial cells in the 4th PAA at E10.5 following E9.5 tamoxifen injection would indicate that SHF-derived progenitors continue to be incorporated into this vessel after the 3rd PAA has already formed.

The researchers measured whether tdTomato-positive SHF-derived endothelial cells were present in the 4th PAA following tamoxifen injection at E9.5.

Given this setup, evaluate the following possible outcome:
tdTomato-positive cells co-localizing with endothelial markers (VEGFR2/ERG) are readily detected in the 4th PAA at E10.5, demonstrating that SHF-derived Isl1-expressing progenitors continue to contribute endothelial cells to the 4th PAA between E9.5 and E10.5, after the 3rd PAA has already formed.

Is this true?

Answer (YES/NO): YES